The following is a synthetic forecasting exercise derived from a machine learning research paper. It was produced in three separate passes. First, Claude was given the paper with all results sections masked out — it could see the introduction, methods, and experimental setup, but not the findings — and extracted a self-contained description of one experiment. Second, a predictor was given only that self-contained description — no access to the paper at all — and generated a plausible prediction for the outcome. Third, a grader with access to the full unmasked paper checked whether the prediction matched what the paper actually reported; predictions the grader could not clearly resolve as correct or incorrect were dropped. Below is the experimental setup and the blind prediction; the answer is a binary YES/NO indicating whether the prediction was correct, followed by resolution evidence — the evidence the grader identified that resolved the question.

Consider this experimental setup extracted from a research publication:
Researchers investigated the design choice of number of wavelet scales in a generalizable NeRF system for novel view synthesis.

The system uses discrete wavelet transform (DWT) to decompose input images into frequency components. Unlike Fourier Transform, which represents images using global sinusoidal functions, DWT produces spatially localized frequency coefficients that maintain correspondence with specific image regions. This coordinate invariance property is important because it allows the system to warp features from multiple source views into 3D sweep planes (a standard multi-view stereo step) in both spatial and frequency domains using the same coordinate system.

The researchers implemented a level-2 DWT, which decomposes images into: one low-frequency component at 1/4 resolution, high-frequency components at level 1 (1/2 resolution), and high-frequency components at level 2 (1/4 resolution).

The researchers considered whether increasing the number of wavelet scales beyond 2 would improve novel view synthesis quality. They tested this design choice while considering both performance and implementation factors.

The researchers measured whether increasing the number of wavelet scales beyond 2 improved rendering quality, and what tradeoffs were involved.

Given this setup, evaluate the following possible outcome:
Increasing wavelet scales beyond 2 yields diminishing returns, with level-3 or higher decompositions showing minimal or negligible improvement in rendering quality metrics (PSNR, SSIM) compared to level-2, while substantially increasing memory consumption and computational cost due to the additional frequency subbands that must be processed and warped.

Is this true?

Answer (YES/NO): NO